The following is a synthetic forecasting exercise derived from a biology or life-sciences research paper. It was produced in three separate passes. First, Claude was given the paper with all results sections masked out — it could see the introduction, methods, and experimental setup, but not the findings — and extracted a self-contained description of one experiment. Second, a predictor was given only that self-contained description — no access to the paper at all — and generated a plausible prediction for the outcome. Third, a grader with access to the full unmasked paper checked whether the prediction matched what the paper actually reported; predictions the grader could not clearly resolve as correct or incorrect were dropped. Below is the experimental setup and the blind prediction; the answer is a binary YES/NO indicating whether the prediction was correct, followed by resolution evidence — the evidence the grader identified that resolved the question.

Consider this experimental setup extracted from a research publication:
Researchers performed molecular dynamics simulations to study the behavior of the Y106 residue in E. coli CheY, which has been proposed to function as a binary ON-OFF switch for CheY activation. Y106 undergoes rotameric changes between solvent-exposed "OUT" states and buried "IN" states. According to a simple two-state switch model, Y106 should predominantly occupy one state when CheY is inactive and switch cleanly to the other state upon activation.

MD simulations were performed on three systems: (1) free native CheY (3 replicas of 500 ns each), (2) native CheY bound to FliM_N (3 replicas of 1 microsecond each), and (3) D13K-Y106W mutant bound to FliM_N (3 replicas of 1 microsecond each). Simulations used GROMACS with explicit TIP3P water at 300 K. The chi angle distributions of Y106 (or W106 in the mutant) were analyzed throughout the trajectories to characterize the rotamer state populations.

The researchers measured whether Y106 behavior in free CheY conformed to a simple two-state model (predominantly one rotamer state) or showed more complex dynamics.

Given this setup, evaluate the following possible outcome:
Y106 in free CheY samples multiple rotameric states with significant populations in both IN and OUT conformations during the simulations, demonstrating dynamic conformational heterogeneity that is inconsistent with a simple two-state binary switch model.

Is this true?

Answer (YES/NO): NO